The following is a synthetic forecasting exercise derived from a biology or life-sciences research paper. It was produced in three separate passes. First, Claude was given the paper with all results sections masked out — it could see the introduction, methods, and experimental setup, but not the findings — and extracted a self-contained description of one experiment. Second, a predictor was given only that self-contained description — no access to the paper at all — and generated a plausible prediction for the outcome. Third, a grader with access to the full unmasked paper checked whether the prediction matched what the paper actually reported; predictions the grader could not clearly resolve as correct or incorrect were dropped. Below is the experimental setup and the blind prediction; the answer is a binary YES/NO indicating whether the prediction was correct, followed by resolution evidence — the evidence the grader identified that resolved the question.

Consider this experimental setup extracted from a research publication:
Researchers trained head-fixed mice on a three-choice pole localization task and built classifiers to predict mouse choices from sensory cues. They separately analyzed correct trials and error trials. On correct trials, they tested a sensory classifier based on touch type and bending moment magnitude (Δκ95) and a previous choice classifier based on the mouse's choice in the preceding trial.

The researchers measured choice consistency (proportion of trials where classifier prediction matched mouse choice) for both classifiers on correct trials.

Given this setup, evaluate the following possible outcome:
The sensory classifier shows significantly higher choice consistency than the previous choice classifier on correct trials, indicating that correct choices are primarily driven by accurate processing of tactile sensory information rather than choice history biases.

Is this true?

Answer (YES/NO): YES